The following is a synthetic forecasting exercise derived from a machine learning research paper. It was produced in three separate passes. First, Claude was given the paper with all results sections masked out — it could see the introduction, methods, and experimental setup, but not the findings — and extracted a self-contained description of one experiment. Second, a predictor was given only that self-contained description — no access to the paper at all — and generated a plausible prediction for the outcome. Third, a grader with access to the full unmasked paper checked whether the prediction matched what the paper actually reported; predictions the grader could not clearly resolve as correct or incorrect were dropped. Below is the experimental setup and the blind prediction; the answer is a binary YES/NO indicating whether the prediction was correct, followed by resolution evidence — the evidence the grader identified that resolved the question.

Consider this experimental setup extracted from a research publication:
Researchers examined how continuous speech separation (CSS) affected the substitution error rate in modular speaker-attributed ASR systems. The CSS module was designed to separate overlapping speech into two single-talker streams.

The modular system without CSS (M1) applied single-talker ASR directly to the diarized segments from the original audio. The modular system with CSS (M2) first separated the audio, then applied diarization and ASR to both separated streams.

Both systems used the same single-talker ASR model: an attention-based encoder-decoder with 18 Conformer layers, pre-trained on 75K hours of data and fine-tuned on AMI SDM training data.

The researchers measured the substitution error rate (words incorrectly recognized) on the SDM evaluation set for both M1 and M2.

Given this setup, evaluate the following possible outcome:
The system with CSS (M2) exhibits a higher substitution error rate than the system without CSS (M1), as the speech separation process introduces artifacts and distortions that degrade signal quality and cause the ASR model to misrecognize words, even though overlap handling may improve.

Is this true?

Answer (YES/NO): YES